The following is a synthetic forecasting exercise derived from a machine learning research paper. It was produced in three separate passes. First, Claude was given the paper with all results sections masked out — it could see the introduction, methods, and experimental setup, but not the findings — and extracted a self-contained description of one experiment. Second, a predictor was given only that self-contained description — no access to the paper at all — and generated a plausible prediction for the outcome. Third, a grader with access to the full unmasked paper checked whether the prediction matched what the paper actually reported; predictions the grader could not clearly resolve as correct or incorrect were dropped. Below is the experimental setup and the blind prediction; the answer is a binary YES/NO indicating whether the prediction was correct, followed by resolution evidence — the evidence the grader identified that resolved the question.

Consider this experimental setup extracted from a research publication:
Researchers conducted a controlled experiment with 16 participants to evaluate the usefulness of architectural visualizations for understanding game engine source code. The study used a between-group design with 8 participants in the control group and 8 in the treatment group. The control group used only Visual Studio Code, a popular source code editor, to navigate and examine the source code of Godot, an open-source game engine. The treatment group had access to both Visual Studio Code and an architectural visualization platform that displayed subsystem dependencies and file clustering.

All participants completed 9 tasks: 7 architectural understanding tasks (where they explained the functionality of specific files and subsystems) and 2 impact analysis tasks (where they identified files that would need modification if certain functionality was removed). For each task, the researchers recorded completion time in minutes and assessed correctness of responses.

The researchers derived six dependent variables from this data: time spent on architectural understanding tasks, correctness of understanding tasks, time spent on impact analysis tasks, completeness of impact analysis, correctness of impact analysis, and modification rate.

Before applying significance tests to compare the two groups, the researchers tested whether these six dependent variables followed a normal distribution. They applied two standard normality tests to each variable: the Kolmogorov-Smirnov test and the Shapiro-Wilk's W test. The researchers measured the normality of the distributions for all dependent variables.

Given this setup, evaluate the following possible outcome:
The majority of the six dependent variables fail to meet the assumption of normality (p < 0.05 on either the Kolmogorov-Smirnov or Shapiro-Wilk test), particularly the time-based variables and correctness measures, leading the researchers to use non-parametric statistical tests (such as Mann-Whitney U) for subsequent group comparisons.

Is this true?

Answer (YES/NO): YES